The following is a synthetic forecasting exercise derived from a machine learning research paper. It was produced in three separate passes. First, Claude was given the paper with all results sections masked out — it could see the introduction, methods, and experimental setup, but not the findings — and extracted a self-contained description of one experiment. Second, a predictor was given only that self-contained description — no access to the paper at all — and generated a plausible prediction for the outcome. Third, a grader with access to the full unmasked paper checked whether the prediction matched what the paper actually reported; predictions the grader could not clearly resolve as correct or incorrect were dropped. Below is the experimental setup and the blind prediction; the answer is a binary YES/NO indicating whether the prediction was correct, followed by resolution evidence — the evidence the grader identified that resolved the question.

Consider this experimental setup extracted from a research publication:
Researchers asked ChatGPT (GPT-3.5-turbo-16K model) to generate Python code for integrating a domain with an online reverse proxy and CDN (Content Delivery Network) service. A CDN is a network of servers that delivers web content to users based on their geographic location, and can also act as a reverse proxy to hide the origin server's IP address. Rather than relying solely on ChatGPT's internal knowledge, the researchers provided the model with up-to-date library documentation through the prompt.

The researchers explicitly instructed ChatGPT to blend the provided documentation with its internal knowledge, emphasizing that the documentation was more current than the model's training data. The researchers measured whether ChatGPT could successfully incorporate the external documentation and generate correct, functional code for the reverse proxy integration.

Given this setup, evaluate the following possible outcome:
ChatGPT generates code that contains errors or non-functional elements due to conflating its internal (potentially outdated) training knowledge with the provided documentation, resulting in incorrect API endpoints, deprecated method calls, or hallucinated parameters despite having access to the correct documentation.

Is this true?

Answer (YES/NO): NO